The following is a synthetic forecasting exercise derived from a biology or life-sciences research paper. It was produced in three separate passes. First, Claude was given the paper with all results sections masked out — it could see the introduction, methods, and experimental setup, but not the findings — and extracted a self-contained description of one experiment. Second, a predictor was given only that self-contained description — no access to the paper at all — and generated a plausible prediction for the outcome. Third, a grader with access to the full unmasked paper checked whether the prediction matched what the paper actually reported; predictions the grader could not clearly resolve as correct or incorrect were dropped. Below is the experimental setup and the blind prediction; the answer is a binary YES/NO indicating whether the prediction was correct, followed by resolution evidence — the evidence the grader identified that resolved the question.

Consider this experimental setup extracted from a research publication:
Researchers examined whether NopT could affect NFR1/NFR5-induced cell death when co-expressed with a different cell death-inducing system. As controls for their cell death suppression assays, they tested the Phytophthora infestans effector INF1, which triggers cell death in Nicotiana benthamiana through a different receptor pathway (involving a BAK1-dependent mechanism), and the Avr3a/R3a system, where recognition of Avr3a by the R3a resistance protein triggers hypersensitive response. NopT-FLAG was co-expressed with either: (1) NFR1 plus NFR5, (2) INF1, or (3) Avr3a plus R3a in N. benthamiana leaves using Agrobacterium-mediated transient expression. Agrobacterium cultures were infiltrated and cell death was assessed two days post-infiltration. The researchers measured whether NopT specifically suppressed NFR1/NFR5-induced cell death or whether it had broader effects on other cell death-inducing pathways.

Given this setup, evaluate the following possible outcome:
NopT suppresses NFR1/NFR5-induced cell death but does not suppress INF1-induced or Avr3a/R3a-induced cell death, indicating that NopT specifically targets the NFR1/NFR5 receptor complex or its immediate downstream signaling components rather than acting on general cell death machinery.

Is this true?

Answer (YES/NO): YES